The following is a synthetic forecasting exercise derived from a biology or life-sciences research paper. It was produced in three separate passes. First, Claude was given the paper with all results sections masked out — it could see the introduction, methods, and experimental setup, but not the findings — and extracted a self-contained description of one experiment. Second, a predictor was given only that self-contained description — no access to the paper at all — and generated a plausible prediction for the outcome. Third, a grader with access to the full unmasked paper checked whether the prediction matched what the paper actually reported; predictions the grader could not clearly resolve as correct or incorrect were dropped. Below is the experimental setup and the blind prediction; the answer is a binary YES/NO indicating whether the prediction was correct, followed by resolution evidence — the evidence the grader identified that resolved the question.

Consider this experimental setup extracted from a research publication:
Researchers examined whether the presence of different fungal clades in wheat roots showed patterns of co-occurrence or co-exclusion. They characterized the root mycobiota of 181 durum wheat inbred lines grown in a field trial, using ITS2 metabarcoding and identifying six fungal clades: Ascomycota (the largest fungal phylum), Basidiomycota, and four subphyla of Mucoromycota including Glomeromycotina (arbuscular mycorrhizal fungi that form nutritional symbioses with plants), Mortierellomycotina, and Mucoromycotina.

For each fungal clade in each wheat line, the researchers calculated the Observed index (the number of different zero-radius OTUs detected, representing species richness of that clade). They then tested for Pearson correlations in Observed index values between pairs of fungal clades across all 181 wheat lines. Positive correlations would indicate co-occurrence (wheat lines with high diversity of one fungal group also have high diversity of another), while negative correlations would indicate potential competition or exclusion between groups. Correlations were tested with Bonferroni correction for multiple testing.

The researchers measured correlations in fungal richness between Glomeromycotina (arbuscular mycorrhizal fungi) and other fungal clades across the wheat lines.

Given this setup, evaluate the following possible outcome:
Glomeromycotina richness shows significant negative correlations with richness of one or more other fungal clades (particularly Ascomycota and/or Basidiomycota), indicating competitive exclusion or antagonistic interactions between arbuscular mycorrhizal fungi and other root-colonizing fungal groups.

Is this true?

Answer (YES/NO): NO